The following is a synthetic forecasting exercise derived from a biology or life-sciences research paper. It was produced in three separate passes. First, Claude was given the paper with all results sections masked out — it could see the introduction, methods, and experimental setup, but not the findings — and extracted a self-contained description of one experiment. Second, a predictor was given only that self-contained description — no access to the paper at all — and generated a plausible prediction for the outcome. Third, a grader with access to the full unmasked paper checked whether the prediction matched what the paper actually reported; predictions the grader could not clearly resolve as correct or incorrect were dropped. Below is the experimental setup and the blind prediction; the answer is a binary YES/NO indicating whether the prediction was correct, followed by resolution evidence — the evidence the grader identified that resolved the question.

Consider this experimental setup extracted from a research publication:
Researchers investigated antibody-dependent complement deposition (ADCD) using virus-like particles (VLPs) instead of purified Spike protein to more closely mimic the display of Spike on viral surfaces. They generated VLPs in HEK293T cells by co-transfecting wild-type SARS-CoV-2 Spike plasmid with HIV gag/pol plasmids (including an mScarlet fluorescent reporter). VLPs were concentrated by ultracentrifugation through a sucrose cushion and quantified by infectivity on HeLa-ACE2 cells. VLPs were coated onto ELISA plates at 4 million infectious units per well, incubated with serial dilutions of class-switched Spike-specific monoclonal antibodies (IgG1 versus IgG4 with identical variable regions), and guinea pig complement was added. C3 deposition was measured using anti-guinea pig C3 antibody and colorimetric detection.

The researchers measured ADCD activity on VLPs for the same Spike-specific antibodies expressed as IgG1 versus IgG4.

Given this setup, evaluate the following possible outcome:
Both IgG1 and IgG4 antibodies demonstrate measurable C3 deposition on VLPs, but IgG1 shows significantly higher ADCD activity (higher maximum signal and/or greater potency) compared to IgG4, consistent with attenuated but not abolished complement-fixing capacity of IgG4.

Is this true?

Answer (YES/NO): NO